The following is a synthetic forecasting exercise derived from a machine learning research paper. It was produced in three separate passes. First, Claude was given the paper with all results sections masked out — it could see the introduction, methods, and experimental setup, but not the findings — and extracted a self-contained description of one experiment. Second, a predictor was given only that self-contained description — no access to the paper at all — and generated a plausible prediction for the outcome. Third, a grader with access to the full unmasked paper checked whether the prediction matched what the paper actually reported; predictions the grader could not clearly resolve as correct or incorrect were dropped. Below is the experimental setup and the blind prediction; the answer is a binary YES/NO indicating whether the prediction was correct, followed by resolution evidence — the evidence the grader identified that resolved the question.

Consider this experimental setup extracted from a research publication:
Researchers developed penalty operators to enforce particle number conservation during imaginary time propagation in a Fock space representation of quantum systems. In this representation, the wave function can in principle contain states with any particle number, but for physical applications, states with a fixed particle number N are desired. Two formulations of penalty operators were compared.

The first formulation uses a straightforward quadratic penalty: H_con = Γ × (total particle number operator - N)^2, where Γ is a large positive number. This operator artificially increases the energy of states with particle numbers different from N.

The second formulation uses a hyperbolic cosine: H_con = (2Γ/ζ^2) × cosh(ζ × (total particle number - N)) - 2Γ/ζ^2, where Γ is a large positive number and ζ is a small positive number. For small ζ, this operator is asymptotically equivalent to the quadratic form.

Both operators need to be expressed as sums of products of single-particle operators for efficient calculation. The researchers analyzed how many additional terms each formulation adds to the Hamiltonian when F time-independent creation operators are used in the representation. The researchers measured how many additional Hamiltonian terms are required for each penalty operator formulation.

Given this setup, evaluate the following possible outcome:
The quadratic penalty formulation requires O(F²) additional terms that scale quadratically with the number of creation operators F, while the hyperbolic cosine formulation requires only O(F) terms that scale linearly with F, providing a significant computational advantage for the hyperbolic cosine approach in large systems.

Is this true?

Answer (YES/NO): NO